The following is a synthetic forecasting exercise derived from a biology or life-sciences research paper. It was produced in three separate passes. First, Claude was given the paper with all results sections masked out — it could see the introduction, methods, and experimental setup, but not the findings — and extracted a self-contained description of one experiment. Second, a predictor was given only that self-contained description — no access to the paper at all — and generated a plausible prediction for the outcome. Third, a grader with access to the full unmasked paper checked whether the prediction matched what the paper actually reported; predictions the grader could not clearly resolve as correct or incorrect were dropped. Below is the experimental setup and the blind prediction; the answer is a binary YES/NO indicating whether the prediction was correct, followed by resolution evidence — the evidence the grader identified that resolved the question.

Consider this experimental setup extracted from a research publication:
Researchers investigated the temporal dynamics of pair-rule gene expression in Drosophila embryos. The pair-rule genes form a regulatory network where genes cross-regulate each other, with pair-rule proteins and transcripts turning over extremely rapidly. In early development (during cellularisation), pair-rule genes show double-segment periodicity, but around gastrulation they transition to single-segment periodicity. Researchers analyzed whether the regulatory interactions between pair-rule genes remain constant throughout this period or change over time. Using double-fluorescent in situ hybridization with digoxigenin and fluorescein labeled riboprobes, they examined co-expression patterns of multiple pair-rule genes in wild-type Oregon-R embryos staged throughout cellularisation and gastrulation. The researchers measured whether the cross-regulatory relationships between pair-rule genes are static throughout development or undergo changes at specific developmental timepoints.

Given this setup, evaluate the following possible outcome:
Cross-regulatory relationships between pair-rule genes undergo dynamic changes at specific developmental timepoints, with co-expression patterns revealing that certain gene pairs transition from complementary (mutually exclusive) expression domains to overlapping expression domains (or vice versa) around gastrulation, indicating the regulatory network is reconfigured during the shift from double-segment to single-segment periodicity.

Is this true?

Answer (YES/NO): YES